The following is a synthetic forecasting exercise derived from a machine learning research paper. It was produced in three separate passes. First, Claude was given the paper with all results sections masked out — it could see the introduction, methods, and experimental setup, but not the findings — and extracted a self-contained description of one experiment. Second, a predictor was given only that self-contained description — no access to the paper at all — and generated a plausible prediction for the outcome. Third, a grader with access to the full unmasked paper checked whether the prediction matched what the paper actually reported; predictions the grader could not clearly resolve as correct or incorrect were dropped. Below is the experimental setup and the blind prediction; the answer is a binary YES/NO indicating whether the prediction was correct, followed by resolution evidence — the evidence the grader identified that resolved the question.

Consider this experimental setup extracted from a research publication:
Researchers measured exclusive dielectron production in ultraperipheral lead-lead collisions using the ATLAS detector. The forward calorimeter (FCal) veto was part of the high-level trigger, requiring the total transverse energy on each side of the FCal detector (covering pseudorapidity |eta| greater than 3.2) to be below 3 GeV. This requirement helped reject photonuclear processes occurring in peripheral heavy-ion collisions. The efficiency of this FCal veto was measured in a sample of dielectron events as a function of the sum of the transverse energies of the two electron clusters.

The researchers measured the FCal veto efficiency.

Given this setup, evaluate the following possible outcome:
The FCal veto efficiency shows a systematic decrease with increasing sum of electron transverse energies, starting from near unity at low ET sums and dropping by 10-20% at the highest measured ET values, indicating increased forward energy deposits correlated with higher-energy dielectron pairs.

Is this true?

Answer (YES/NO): NO